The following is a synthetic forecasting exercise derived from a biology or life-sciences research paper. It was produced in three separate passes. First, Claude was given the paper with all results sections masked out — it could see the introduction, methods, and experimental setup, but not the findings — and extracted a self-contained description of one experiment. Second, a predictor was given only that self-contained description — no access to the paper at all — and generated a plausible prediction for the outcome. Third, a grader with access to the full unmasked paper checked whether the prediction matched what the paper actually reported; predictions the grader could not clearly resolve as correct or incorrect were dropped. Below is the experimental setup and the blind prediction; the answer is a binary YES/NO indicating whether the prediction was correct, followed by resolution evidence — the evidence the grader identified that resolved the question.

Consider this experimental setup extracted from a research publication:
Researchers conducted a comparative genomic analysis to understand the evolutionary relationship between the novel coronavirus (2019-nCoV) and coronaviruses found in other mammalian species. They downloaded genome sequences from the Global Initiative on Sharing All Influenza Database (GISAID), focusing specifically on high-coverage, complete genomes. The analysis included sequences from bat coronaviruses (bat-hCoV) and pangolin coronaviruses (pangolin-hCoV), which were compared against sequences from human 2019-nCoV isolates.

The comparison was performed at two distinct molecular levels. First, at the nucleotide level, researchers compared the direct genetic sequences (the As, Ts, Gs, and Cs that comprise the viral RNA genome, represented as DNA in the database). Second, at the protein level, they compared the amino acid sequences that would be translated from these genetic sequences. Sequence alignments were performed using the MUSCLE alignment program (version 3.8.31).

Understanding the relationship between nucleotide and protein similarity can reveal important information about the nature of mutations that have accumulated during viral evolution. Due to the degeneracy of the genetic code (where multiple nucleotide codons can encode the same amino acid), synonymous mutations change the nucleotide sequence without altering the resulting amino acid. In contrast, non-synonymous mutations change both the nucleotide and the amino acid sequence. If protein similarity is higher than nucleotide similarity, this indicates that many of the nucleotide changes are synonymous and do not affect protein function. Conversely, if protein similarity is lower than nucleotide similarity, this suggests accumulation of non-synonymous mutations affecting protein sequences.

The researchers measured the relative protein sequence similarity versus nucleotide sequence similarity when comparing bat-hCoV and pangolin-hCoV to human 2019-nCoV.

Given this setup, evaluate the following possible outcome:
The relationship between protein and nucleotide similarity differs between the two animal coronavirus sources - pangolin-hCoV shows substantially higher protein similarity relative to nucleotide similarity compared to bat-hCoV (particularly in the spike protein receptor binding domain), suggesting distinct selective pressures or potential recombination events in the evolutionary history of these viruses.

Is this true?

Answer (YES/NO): NO